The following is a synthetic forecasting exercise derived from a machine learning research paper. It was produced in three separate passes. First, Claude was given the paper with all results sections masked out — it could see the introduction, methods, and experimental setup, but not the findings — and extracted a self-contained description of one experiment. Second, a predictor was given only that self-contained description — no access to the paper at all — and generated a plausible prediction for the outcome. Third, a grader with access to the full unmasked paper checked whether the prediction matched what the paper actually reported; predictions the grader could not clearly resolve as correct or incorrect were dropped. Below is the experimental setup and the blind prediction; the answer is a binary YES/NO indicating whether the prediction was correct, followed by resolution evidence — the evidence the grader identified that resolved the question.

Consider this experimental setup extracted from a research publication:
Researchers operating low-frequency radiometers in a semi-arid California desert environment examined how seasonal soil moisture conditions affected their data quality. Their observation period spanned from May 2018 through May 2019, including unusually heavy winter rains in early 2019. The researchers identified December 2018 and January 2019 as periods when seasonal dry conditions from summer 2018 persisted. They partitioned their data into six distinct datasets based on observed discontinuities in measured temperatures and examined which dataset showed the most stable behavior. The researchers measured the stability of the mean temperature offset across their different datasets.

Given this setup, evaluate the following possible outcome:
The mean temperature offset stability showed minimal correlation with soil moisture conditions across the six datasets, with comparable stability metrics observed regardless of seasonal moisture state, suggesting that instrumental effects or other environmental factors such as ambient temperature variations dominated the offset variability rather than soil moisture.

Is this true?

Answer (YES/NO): NO